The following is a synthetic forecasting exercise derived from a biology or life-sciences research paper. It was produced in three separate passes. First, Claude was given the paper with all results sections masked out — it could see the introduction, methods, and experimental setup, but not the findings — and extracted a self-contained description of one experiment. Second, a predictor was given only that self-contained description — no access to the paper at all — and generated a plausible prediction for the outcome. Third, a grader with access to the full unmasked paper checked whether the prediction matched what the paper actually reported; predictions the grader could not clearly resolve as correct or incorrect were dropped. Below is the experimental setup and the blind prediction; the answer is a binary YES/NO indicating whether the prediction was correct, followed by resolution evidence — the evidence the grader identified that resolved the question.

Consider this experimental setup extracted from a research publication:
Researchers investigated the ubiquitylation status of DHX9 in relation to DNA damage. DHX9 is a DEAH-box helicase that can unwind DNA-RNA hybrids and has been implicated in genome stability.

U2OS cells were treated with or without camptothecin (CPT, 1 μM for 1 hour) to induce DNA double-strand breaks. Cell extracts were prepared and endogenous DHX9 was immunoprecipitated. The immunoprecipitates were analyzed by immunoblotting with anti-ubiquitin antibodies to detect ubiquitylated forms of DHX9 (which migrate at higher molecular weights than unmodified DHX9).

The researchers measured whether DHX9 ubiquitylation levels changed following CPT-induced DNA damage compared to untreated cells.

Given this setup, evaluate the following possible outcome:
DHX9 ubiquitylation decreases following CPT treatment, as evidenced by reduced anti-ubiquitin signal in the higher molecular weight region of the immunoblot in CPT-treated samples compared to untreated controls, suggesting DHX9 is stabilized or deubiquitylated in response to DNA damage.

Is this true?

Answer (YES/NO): NO